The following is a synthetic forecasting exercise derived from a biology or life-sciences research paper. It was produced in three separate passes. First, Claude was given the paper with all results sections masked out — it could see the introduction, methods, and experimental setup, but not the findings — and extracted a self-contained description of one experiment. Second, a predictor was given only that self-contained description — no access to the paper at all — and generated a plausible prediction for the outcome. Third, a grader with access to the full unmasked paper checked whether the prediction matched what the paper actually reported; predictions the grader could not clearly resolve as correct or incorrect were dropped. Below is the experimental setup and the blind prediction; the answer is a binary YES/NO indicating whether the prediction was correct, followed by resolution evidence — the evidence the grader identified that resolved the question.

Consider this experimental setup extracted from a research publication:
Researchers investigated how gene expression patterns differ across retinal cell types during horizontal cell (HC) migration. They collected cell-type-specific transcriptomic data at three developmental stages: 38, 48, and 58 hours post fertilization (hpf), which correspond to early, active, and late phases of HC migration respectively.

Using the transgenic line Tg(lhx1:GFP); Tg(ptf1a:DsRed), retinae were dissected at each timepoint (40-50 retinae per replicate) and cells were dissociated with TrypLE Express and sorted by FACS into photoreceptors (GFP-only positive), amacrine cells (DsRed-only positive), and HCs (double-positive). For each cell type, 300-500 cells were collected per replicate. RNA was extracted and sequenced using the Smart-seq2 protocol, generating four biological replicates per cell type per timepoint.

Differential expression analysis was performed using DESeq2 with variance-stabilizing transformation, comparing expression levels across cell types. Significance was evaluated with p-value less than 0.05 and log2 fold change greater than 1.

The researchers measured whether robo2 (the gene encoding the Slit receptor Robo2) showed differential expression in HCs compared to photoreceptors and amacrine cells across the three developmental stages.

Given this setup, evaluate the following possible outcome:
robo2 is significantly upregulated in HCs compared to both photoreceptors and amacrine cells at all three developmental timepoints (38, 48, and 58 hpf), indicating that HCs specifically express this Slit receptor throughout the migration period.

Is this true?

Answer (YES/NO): NO